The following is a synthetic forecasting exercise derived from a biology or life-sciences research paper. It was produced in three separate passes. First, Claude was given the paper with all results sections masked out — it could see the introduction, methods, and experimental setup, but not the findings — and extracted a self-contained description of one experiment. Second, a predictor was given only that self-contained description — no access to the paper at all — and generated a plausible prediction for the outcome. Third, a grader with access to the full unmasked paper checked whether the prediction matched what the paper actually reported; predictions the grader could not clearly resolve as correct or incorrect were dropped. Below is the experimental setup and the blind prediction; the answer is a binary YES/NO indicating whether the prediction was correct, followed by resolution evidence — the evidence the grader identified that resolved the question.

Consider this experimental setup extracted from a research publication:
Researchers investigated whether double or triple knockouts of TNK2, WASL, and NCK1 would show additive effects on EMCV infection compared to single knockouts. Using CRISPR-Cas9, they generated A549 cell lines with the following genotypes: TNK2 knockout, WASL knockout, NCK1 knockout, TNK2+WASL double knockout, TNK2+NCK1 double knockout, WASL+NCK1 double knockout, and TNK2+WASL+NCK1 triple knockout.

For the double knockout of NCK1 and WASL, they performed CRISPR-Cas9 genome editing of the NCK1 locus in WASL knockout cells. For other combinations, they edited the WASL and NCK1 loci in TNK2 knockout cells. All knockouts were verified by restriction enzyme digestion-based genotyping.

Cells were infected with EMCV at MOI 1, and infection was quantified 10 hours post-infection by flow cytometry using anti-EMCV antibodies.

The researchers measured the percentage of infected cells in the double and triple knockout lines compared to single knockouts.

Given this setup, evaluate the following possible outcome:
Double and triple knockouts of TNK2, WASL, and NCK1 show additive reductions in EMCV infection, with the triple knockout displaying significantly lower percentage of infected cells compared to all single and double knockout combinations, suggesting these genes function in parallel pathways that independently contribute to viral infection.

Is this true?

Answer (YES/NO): NO